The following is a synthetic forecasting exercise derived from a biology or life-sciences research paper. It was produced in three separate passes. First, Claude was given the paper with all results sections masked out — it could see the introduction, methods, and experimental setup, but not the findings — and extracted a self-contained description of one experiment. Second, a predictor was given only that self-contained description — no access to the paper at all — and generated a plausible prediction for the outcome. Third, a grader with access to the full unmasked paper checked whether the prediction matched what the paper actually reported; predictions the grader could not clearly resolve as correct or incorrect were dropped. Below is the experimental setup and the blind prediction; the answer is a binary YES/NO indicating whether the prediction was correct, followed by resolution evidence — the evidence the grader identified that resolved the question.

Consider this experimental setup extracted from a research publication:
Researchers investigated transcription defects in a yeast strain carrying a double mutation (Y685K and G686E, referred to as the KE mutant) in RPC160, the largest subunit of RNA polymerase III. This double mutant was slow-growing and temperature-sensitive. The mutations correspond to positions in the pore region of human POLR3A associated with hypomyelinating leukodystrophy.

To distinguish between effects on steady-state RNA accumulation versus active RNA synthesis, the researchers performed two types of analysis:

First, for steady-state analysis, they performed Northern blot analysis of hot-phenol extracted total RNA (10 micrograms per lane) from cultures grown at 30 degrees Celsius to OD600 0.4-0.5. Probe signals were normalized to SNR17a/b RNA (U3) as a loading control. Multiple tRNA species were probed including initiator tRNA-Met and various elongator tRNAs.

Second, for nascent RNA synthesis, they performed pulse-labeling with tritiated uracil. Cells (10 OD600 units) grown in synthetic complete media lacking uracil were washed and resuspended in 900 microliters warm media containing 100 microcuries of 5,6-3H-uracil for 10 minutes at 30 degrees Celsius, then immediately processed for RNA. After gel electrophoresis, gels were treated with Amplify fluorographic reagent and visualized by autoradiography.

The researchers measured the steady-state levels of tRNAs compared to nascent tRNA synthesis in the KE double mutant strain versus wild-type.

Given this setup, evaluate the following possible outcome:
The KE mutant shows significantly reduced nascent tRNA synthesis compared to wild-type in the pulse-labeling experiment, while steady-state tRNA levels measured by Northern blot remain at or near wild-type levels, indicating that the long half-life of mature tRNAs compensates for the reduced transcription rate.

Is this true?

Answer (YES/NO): YES